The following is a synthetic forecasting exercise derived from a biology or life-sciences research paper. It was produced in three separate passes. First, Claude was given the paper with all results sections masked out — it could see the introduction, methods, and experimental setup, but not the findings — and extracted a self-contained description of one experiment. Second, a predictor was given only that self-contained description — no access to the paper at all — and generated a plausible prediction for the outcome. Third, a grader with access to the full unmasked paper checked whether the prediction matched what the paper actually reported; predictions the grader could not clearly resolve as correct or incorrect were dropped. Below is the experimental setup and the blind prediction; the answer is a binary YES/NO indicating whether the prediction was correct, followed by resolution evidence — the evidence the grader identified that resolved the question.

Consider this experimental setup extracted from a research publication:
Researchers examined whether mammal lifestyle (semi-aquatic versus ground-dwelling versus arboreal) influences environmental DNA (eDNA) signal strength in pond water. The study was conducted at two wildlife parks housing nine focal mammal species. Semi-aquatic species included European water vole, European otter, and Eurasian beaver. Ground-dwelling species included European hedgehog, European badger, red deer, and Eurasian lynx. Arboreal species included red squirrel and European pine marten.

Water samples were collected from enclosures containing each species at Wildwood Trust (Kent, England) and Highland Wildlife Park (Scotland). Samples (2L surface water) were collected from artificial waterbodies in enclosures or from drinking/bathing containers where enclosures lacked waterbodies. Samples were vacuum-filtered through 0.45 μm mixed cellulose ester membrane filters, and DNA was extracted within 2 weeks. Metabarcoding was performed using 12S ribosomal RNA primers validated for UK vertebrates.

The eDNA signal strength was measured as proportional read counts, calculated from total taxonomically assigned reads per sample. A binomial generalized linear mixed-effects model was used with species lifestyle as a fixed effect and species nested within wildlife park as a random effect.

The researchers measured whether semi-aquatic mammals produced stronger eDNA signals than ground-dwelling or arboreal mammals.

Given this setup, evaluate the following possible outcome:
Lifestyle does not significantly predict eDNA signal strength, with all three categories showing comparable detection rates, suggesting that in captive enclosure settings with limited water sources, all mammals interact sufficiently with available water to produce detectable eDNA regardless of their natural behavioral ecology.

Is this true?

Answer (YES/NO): YES